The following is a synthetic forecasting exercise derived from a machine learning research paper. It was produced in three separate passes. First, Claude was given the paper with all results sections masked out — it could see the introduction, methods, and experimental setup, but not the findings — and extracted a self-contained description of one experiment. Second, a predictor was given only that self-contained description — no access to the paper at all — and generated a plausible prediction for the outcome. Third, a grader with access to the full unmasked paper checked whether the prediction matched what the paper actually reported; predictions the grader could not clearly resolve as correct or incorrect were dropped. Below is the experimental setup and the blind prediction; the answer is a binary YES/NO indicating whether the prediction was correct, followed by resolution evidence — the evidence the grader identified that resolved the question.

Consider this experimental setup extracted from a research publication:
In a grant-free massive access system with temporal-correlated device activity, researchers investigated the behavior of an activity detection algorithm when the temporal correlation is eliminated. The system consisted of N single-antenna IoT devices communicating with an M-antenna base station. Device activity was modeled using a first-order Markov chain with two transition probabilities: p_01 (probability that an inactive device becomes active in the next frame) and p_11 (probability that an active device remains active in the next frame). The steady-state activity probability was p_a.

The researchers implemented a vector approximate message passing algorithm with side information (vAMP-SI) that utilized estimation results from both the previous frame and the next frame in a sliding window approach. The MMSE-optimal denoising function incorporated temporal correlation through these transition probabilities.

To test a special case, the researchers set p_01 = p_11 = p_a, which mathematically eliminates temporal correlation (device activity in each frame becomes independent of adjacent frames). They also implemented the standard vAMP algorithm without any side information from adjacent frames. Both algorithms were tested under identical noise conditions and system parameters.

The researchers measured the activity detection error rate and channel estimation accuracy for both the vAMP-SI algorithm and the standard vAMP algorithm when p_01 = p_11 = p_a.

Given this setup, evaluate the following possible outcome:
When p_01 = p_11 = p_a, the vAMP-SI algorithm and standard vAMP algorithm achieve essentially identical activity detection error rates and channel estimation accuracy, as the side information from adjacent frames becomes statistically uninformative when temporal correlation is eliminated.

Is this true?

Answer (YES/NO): YES